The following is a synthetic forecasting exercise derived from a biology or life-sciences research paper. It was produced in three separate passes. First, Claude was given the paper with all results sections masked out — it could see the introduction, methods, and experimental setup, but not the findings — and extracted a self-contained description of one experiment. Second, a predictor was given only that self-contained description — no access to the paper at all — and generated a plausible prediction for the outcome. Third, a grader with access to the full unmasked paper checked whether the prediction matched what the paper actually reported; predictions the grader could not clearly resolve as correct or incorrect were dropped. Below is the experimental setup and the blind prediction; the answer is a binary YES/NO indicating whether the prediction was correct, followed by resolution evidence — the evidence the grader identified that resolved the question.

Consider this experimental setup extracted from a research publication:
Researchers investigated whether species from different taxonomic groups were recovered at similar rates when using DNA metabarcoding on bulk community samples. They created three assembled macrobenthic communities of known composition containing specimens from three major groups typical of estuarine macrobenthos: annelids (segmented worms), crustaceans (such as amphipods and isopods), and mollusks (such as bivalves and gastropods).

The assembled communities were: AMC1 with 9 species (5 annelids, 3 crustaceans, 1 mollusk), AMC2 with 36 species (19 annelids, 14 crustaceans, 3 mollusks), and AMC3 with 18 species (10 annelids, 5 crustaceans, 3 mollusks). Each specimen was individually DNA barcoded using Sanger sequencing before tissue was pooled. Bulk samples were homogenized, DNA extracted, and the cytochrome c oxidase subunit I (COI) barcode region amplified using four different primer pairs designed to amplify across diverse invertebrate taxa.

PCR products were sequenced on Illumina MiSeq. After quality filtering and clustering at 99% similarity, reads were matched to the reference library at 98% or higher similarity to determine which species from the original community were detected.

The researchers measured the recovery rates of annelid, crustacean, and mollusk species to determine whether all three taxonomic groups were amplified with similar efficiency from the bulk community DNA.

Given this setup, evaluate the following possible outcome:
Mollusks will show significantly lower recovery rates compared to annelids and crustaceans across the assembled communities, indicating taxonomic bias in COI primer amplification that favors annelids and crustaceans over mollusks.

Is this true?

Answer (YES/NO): NO